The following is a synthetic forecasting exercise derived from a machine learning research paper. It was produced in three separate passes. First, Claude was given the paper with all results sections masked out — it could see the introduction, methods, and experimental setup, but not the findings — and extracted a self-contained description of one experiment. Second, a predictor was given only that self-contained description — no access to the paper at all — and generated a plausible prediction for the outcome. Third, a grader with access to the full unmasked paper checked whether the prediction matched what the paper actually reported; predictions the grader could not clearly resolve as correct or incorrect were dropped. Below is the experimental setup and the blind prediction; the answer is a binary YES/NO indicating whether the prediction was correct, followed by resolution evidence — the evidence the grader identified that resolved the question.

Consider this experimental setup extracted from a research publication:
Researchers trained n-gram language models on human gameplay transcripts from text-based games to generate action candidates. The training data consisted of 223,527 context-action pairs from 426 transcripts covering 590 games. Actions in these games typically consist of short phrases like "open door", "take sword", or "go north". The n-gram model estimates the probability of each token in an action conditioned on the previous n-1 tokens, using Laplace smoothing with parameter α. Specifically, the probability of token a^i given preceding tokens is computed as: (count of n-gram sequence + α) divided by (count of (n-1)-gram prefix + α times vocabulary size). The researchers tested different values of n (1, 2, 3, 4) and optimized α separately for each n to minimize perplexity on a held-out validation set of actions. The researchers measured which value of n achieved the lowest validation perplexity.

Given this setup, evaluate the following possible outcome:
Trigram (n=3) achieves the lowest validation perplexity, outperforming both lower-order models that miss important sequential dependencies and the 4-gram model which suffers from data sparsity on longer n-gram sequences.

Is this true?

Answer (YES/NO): NO